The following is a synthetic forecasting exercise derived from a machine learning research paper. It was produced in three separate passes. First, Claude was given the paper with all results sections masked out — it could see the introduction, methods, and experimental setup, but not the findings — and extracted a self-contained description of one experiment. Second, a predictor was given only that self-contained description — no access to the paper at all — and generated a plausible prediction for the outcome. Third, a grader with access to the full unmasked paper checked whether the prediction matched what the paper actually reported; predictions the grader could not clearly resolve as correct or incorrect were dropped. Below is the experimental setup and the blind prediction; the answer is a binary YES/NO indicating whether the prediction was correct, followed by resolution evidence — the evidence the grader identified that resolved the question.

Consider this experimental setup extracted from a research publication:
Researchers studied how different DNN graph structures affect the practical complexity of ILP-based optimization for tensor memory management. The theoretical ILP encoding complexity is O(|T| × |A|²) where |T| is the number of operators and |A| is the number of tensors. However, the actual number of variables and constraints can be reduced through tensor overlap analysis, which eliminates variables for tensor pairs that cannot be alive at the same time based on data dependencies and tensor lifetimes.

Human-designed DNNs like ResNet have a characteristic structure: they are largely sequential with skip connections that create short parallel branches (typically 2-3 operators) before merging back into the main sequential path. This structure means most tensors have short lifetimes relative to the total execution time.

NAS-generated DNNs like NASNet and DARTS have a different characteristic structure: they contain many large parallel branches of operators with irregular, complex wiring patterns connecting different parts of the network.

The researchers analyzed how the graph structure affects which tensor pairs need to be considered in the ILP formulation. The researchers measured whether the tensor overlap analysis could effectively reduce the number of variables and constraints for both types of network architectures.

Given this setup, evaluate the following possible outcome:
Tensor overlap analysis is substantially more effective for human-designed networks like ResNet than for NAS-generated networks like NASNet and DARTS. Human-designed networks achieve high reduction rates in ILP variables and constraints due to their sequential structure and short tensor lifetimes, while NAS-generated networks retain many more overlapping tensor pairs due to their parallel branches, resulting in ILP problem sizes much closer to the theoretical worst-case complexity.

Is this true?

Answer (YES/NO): YES